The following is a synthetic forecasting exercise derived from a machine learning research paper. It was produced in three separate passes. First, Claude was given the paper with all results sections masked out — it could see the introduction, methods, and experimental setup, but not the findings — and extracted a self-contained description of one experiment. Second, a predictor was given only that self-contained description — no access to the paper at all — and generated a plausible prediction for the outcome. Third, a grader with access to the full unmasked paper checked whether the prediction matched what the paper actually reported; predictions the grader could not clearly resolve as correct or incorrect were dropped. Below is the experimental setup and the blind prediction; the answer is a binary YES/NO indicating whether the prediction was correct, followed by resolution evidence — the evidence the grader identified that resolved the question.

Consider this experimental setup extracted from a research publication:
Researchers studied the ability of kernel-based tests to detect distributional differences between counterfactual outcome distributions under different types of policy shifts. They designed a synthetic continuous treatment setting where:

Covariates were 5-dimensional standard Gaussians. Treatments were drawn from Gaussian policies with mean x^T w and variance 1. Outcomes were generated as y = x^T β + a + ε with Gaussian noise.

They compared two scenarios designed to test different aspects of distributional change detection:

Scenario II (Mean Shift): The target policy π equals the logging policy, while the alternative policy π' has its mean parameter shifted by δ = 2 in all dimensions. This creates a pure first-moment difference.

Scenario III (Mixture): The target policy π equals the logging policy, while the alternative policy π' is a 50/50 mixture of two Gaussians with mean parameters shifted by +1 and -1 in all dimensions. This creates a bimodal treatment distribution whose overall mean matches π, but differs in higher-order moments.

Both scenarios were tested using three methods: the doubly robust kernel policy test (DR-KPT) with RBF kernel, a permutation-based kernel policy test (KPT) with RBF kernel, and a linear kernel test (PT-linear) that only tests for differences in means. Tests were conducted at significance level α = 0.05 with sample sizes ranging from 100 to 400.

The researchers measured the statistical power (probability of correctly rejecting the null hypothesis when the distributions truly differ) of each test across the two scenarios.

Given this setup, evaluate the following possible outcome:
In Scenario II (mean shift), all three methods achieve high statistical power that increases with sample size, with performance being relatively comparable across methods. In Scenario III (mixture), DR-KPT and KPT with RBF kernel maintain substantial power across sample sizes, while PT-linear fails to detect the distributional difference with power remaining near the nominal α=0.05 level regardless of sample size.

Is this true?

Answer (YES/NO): NO